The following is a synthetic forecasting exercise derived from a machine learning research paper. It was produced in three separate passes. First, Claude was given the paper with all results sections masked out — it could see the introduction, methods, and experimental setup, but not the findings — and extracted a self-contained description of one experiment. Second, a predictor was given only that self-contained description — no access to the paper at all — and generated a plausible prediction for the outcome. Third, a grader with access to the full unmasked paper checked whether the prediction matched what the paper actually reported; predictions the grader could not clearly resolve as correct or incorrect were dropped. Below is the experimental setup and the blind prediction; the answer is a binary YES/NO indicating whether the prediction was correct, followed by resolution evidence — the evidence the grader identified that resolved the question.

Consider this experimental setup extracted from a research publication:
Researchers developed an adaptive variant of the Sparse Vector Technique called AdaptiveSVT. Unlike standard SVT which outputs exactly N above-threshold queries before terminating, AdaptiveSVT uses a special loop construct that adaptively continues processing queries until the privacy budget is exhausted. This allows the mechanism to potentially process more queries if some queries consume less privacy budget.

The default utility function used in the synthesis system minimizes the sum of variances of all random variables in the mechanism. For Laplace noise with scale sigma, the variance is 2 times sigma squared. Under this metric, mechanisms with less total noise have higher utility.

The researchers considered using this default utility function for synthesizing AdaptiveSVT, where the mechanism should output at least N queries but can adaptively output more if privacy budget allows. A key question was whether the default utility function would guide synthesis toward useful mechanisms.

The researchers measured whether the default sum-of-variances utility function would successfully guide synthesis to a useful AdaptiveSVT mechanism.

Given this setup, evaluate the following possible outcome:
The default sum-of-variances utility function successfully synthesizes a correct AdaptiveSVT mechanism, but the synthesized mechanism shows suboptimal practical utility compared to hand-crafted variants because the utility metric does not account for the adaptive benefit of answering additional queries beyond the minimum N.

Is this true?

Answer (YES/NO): NO